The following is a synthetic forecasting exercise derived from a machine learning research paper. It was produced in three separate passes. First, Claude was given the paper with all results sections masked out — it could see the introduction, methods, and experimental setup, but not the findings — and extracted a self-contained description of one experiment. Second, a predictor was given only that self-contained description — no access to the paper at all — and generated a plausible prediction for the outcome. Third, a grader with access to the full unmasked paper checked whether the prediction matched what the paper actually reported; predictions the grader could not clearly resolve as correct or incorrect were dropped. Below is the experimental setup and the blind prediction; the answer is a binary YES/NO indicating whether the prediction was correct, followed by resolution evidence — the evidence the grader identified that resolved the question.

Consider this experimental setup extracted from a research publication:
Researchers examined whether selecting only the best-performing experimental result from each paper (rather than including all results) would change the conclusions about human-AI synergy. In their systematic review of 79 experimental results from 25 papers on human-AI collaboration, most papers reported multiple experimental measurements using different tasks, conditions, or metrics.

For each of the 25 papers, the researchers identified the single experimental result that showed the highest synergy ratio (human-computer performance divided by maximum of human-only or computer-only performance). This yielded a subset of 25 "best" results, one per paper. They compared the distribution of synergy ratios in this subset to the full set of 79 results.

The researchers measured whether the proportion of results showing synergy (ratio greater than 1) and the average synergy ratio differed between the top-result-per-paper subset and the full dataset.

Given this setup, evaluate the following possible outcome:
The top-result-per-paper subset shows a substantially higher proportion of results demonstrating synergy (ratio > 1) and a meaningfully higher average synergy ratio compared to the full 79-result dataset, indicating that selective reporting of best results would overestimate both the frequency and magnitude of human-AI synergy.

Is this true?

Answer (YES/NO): NO